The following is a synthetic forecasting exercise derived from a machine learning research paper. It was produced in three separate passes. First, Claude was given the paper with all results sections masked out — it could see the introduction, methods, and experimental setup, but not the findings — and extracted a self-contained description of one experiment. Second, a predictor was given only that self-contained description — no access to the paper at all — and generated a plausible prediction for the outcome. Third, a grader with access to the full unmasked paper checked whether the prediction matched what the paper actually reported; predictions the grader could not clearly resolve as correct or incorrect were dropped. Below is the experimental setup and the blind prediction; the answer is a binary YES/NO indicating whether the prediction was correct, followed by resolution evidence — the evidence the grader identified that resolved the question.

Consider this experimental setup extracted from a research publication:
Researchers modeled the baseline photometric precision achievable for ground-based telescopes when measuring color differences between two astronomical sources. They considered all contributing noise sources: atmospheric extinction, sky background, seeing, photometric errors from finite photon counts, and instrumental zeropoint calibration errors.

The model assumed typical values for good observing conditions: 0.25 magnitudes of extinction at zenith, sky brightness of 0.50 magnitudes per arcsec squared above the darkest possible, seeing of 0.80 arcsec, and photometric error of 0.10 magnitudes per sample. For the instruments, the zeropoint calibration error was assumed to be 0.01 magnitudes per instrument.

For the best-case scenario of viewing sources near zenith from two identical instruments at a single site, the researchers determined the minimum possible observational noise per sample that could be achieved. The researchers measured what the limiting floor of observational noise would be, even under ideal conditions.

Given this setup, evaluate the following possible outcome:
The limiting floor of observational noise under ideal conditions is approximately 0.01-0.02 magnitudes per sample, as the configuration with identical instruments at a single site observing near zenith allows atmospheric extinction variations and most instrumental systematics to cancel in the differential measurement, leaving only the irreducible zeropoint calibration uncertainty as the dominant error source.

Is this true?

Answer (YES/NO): YES